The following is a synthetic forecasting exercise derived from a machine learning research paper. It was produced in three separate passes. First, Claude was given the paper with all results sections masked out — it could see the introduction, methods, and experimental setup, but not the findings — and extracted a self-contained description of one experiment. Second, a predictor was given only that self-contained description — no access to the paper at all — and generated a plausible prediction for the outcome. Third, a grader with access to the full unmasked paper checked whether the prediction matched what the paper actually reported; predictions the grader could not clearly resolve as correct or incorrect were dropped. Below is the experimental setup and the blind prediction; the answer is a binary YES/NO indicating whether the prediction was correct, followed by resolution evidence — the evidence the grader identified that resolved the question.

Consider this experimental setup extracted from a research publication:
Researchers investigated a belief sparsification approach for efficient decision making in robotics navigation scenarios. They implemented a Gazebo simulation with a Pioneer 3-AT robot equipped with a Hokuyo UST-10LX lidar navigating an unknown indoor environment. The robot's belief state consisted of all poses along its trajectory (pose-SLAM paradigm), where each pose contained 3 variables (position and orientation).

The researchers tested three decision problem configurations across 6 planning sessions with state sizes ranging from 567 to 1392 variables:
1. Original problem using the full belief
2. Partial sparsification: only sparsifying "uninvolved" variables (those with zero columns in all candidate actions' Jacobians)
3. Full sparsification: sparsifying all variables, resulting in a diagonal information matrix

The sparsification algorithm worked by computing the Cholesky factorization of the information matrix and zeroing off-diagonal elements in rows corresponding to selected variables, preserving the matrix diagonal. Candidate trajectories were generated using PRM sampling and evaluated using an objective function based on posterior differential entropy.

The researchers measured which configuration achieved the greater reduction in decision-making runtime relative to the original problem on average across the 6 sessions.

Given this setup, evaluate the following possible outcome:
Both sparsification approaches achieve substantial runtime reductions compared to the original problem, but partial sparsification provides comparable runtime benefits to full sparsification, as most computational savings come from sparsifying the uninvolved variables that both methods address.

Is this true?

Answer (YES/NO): NO